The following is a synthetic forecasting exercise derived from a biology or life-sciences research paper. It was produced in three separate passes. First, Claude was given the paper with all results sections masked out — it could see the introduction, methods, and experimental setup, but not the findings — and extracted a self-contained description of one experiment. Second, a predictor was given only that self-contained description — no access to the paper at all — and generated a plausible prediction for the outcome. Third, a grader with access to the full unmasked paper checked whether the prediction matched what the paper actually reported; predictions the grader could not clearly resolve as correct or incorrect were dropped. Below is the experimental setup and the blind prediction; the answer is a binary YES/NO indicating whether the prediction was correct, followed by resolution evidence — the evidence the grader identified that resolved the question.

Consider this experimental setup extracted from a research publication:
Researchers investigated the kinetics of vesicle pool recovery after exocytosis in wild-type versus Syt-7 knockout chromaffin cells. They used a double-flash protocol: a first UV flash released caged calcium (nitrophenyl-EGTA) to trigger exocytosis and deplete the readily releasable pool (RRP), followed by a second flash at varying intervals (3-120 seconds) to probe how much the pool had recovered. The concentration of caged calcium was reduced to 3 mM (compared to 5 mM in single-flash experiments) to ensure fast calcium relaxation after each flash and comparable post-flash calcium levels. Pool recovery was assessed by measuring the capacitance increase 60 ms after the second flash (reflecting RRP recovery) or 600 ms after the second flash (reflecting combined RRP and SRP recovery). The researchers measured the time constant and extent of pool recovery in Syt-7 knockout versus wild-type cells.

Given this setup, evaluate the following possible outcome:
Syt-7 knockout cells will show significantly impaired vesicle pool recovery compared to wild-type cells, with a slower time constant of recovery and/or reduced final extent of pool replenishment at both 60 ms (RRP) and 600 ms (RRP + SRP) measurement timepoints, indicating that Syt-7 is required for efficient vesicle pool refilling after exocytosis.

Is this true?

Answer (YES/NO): NO